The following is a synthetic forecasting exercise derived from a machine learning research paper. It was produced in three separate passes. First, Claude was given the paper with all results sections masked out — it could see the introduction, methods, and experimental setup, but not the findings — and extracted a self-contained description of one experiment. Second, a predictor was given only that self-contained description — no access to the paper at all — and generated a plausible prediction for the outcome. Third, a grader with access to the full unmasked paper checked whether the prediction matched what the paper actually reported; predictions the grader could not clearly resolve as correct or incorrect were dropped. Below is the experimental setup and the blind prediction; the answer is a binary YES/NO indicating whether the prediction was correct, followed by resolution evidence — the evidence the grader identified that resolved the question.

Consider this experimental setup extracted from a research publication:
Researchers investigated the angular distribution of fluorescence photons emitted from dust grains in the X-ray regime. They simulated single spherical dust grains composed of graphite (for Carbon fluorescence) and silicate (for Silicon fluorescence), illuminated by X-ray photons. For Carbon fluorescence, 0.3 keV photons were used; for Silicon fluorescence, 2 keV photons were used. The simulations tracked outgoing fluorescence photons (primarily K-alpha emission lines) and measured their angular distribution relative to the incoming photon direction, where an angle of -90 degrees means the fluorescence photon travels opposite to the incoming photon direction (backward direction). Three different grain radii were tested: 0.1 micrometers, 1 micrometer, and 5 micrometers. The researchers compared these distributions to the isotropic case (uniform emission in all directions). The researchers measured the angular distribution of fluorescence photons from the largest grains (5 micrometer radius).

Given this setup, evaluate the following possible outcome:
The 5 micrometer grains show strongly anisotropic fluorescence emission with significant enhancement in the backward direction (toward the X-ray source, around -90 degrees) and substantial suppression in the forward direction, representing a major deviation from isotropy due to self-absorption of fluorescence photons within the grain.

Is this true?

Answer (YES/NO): YES